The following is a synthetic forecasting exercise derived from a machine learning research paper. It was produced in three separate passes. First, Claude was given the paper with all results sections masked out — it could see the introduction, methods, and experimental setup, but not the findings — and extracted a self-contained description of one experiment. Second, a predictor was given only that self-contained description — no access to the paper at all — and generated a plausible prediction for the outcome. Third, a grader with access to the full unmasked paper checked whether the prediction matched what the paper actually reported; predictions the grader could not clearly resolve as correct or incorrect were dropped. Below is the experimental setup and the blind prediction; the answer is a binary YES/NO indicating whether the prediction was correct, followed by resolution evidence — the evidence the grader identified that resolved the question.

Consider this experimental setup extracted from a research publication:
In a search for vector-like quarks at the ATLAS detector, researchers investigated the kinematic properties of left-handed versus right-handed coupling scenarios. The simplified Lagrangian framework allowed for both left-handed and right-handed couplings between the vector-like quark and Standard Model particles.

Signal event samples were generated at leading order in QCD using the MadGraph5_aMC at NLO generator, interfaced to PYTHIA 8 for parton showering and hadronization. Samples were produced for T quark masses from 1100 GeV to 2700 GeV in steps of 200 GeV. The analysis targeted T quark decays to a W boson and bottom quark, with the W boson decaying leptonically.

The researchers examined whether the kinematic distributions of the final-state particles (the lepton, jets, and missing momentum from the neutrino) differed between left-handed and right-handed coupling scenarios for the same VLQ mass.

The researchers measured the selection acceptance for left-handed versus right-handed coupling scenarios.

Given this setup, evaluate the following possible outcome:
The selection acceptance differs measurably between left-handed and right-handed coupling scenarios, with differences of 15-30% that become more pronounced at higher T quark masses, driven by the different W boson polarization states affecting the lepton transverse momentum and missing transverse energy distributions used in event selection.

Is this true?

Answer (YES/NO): NO